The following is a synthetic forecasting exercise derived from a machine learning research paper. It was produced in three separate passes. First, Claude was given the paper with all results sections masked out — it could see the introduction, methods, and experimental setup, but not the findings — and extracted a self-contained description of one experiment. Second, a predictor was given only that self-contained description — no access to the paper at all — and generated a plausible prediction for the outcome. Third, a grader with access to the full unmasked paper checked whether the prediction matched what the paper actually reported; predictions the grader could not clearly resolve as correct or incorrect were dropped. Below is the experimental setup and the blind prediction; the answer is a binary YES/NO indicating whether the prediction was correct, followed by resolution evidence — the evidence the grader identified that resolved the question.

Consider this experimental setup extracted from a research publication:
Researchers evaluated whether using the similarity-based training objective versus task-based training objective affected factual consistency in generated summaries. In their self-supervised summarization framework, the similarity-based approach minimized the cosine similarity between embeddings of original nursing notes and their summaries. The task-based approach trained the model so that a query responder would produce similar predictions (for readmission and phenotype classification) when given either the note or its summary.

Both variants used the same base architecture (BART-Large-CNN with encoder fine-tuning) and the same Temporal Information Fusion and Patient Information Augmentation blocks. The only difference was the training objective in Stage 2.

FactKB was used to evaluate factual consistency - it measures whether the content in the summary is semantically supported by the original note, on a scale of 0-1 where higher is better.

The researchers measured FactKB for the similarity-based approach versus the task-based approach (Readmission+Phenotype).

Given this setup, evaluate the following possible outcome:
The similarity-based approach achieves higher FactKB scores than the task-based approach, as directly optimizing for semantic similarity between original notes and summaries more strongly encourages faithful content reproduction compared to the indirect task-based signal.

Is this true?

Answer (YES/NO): YES